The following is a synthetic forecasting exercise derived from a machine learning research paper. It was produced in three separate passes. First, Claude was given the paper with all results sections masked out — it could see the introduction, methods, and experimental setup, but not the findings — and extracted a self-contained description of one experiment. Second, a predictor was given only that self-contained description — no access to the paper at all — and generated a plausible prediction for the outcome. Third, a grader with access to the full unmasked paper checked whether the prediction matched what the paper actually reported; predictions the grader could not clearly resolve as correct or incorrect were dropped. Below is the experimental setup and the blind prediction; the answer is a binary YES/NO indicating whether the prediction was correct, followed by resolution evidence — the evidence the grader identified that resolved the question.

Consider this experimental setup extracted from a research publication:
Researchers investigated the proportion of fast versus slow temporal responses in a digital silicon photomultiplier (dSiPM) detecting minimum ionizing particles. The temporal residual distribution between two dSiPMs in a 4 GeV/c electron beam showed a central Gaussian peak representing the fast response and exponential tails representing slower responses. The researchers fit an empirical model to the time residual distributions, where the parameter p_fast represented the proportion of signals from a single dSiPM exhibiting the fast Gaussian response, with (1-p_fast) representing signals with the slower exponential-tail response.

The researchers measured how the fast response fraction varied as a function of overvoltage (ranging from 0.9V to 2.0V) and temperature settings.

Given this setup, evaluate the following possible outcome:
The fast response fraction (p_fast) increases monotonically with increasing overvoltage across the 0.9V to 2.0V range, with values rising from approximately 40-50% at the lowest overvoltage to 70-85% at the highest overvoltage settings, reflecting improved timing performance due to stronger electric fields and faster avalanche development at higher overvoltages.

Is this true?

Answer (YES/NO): NO